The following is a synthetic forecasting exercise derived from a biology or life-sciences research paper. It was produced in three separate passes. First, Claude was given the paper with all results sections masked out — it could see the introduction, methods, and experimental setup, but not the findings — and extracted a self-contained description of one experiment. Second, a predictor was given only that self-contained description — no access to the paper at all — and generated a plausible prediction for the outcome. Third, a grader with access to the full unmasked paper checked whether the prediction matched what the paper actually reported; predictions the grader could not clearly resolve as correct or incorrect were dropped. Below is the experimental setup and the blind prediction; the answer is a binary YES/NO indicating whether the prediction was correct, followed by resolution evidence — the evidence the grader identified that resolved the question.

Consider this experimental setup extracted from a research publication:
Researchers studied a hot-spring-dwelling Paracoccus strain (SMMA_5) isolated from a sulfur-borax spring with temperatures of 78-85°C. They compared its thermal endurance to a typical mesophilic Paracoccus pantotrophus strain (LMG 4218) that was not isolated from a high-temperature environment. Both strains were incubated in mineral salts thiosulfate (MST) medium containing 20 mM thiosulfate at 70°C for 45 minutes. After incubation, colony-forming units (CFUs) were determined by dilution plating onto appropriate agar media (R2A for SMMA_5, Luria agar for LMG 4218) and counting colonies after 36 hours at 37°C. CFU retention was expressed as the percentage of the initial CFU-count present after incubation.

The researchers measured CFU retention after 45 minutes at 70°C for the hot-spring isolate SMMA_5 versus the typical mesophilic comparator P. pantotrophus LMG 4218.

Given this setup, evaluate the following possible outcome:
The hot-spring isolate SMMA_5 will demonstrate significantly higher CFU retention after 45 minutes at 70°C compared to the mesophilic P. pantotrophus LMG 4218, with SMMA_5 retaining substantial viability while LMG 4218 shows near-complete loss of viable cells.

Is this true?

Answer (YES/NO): NO